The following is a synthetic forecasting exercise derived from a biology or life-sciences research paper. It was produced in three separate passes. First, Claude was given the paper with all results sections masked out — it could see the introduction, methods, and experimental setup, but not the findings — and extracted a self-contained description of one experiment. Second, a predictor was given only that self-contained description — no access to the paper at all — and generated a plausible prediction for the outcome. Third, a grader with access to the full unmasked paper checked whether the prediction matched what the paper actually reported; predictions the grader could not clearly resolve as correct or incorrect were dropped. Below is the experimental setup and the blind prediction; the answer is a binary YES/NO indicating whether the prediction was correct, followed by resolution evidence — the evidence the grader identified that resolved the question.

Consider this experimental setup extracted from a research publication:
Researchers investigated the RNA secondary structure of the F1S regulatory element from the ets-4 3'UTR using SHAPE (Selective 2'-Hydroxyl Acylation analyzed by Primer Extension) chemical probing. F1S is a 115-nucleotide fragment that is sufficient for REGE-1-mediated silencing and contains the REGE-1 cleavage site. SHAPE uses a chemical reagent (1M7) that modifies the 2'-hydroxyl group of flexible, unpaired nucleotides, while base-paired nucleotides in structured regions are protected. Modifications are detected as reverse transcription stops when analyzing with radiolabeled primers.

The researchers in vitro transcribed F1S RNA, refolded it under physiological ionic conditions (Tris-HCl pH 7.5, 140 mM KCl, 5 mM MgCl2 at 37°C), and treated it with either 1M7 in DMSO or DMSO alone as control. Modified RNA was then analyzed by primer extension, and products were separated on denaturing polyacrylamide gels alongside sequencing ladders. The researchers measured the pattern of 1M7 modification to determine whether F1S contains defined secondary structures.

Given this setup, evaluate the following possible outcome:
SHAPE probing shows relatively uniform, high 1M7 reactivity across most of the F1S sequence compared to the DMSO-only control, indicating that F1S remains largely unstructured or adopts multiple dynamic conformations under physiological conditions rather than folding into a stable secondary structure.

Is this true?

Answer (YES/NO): NO